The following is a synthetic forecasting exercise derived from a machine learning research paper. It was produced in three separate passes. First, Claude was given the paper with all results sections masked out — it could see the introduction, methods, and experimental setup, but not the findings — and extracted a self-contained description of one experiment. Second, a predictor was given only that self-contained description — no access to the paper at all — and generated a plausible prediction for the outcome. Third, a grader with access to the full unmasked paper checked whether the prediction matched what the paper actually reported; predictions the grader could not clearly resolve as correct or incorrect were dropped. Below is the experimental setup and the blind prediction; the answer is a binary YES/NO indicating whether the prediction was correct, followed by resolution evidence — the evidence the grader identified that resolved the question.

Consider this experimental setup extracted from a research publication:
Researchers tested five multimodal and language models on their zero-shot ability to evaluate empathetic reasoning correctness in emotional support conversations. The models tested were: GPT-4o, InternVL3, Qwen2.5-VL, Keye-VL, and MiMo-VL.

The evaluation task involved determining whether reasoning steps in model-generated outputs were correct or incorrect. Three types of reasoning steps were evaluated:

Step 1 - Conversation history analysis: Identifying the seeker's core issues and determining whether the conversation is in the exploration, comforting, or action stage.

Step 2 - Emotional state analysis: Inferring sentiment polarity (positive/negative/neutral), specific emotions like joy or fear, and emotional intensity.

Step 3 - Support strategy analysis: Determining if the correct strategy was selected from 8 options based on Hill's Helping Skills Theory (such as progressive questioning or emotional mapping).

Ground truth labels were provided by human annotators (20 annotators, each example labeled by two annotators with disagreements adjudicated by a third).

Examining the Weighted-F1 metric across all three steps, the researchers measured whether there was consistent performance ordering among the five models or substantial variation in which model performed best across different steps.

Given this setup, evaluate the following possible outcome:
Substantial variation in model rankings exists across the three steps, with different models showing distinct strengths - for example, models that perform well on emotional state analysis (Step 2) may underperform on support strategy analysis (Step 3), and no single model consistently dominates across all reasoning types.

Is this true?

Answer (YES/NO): YES